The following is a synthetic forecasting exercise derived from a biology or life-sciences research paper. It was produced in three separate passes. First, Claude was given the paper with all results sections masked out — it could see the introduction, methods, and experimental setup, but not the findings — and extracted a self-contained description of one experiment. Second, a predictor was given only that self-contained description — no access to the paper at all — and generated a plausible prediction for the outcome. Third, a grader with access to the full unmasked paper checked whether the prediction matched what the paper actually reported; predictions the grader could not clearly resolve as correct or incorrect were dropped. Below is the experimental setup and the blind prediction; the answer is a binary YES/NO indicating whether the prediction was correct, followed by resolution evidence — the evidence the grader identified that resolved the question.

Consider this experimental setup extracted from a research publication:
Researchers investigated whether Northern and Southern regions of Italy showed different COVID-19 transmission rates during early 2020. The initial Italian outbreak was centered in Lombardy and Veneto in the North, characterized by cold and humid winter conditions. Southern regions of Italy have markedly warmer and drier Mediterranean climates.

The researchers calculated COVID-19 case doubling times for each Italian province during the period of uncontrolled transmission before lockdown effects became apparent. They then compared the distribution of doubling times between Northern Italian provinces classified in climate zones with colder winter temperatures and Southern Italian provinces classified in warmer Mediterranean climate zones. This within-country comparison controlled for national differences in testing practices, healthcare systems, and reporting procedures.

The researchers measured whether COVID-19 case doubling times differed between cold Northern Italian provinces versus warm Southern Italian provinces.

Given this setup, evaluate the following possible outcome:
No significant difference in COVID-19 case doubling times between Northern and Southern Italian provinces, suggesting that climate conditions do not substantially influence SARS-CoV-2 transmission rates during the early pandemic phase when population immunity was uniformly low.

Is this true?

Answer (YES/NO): NO